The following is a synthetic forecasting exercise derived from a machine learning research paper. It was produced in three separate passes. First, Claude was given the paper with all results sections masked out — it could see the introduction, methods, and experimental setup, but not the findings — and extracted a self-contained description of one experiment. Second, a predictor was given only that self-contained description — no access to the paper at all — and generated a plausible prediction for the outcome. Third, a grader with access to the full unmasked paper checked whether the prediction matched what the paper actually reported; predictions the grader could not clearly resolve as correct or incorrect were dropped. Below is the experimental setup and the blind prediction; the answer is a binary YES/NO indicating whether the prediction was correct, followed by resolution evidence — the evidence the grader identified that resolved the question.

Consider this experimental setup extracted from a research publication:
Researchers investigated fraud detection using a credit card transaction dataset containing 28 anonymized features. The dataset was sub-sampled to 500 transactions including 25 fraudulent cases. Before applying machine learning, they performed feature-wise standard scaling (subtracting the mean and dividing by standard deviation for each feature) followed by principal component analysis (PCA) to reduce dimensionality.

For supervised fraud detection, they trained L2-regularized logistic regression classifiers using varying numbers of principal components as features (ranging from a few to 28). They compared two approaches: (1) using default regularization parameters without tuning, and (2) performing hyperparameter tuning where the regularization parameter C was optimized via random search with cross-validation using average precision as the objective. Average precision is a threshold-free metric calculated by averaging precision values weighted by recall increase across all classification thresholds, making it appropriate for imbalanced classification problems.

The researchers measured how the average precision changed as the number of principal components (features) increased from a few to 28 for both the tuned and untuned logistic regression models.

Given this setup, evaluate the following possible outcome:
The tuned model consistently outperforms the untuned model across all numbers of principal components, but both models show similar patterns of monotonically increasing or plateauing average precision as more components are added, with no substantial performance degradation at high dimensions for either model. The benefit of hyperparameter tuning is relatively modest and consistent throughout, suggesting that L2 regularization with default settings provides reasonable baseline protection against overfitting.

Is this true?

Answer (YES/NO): NO